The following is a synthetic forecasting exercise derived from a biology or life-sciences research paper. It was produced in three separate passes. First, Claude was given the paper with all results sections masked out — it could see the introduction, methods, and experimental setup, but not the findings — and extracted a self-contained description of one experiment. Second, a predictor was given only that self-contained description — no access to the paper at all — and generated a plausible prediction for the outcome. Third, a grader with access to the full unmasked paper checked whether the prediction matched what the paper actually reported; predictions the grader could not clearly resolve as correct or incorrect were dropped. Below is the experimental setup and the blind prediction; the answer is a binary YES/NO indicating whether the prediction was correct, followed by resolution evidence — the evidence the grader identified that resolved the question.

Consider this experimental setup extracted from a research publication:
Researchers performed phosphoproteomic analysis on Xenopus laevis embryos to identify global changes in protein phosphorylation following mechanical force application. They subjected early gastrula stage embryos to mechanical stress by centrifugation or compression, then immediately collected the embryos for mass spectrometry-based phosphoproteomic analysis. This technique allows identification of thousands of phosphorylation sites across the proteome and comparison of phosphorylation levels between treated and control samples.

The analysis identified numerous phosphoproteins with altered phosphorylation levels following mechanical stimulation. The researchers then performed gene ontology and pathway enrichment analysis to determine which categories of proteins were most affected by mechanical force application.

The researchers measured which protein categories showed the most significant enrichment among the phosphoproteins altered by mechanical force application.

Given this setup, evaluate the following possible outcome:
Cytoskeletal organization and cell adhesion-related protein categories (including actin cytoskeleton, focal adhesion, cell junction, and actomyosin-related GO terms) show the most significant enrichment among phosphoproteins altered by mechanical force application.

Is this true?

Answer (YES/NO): YES